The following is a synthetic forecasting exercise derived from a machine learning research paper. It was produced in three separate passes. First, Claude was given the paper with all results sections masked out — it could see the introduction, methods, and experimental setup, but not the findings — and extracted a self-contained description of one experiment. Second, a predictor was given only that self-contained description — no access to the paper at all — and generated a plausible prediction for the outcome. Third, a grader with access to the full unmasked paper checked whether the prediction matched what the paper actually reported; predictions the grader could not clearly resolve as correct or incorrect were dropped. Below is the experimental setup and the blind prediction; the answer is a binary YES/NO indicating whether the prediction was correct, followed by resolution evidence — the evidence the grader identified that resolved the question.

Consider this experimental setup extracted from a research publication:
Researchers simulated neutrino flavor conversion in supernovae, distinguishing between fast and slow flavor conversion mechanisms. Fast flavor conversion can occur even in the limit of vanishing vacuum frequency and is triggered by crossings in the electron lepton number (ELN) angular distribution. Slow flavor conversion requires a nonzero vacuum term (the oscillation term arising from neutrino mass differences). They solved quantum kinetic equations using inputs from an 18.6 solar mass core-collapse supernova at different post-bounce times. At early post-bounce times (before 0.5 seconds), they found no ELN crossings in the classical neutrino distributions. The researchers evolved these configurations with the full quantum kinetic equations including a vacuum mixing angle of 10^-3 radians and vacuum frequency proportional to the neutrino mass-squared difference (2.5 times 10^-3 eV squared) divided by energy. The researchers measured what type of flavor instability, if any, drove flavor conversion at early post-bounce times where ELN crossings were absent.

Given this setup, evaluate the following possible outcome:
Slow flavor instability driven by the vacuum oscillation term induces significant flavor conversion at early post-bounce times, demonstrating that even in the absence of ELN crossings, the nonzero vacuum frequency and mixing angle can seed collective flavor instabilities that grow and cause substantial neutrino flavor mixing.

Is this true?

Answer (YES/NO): NO